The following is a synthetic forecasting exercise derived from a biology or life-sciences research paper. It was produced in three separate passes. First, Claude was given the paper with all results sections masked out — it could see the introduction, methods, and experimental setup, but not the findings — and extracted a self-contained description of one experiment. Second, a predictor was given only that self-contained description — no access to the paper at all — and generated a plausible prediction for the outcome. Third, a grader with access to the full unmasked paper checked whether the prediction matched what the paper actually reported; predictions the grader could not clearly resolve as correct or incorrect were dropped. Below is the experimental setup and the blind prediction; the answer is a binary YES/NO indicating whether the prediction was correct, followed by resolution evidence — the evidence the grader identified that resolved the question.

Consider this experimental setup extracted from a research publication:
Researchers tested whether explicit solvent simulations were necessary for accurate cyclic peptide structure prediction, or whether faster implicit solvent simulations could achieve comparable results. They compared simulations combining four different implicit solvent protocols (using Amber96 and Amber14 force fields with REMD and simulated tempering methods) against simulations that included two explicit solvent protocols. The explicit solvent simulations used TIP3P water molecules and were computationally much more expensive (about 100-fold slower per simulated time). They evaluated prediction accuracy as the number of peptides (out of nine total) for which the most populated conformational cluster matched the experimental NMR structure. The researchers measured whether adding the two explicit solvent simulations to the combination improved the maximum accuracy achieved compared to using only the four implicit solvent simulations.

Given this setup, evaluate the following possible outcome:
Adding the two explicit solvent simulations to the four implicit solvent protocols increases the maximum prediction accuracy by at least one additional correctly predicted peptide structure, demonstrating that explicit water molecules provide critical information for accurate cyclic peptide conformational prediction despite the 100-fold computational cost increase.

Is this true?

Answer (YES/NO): NO